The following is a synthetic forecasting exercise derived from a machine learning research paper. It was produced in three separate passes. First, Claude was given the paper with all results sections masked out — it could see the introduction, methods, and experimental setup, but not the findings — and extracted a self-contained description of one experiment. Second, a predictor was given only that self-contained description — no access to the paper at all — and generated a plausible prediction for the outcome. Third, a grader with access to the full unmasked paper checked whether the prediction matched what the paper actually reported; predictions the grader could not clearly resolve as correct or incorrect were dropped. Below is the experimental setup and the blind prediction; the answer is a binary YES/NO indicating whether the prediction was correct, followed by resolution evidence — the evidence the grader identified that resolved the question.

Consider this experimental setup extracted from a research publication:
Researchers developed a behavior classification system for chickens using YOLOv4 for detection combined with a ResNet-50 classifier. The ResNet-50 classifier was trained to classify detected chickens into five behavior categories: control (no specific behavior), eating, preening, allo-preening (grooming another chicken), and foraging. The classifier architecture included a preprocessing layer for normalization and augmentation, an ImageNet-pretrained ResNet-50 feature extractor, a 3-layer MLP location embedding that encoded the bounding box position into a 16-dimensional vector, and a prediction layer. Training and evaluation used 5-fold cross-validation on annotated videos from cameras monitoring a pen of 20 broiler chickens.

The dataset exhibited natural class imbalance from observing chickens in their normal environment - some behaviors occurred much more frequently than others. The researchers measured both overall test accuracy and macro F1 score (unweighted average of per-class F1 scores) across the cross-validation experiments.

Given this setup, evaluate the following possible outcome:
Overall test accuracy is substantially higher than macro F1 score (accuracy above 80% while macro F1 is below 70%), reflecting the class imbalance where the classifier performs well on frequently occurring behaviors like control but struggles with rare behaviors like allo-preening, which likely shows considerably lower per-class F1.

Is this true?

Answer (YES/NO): YES